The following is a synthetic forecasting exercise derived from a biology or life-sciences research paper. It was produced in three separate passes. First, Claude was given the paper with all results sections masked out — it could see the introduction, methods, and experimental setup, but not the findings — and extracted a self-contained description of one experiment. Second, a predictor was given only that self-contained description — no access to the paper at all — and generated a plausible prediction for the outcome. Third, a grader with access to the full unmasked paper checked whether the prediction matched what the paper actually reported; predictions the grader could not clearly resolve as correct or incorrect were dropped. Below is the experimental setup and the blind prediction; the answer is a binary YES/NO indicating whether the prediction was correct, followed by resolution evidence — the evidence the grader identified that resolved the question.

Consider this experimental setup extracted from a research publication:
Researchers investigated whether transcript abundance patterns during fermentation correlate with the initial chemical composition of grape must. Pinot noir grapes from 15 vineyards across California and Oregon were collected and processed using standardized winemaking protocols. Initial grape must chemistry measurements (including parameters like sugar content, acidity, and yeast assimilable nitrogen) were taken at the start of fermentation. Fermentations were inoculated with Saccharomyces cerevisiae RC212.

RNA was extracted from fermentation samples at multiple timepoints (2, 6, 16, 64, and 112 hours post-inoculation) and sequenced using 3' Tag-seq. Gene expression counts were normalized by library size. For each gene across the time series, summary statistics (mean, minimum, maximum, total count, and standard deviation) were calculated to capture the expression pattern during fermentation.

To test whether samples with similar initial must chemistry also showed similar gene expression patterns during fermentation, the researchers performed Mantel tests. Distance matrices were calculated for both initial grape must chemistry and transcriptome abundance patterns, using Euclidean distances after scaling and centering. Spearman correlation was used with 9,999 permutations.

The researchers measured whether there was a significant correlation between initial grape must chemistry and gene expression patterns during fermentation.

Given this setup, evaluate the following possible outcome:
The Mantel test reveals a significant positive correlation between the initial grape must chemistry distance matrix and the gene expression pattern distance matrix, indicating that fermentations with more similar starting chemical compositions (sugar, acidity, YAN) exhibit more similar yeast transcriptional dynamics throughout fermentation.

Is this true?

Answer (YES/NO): NO